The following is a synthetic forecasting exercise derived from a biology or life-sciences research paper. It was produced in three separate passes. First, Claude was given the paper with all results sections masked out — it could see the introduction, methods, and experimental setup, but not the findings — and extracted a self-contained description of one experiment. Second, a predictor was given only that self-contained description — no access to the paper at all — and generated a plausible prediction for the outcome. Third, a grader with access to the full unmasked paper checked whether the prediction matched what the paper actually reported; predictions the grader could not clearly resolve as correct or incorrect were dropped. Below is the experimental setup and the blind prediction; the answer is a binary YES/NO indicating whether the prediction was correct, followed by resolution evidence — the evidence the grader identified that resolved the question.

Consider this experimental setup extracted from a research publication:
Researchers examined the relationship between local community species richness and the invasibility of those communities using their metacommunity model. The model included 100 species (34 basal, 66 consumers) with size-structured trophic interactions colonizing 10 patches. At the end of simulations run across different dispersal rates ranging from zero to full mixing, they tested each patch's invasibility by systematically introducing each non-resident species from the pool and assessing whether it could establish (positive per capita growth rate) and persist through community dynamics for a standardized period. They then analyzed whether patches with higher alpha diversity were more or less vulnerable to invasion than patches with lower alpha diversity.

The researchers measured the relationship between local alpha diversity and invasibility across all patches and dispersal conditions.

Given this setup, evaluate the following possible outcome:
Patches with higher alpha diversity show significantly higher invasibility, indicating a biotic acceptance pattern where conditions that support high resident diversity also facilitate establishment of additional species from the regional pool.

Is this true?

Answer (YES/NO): NO